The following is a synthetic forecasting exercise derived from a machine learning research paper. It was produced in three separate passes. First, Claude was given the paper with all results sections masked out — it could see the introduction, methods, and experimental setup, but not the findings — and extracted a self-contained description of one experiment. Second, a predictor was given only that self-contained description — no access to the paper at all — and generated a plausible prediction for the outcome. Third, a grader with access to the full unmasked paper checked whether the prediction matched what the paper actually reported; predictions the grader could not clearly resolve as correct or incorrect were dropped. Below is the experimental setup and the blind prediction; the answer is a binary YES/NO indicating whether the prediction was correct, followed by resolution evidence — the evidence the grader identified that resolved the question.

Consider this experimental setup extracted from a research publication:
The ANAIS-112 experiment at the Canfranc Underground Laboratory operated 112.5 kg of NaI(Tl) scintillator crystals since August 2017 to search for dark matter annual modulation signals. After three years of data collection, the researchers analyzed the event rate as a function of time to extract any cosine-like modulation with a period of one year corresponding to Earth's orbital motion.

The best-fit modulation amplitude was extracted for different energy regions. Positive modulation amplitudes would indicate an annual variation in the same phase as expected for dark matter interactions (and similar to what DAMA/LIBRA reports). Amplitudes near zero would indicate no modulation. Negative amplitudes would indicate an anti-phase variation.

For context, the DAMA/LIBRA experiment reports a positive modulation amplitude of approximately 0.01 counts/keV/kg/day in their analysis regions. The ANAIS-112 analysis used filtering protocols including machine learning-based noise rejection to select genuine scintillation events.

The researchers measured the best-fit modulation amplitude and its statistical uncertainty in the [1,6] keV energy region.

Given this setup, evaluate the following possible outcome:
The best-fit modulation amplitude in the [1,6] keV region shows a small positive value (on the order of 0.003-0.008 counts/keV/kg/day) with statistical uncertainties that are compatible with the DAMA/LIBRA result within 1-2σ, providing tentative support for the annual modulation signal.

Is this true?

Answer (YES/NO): NO